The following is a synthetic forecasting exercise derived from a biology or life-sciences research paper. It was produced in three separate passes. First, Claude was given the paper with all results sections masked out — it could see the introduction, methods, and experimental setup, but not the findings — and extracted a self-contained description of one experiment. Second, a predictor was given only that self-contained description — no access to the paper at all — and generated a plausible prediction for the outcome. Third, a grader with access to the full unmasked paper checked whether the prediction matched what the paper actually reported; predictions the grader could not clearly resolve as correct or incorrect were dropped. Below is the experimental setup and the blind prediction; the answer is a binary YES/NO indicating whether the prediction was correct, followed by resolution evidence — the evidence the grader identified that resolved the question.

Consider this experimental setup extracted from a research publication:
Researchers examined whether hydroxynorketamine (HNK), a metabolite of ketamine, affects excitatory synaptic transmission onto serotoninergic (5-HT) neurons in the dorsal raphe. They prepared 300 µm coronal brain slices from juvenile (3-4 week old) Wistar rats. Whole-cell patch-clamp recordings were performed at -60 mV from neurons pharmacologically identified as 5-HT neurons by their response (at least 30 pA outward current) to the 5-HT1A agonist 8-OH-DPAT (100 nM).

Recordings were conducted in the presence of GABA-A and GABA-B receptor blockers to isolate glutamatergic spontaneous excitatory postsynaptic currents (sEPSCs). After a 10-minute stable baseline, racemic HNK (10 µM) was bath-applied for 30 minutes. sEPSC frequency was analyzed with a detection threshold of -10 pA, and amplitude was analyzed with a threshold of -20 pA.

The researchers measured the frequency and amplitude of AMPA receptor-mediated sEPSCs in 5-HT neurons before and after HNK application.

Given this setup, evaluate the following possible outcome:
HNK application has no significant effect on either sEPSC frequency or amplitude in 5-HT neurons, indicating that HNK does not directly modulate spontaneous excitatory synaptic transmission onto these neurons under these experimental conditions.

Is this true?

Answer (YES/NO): NO